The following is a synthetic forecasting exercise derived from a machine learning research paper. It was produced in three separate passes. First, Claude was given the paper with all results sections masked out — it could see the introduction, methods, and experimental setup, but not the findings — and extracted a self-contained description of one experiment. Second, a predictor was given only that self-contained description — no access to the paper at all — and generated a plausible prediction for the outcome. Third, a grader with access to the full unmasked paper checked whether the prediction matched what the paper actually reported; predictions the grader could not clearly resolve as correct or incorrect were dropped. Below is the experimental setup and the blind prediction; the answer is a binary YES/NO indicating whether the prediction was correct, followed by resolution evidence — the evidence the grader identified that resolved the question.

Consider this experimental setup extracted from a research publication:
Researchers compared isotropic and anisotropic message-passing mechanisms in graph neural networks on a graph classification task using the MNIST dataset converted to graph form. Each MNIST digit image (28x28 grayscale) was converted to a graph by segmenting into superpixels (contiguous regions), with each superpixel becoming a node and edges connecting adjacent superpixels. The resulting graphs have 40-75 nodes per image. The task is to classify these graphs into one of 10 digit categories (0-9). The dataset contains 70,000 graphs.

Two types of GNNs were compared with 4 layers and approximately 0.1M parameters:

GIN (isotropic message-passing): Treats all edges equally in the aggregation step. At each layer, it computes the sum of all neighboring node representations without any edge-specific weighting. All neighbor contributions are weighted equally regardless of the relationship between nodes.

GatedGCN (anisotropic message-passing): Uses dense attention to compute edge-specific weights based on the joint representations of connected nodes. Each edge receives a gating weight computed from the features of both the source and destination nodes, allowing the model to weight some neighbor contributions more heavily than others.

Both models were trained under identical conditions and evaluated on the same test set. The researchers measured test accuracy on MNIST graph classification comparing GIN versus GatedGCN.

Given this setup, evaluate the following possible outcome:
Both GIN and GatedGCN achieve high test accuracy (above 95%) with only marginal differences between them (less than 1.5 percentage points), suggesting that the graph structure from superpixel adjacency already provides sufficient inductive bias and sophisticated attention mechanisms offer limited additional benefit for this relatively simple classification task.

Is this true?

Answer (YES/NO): YES